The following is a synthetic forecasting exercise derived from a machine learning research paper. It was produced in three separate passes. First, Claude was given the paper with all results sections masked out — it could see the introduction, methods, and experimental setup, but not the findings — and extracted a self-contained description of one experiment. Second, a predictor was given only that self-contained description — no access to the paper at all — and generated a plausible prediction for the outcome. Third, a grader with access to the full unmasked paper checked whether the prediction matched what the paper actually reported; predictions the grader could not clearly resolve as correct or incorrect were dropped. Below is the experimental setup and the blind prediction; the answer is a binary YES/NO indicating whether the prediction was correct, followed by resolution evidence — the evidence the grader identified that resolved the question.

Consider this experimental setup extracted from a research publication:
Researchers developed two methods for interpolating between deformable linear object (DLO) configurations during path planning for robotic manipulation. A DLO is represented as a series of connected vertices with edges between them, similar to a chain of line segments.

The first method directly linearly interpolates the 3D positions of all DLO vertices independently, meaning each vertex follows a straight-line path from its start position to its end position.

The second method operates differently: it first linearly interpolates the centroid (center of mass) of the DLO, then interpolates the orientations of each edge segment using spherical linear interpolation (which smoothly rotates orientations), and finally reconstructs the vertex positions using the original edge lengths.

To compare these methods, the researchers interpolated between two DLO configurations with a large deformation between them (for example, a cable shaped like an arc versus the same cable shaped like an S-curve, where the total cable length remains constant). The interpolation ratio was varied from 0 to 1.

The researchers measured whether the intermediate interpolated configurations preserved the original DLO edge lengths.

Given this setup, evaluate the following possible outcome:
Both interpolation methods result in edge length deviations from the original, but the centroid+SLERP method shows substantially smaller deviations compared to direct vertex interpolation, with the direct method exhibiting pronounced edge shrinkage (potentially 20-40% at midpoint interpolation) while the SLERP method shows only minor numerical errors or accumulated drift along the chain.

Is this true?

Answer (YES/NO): NO